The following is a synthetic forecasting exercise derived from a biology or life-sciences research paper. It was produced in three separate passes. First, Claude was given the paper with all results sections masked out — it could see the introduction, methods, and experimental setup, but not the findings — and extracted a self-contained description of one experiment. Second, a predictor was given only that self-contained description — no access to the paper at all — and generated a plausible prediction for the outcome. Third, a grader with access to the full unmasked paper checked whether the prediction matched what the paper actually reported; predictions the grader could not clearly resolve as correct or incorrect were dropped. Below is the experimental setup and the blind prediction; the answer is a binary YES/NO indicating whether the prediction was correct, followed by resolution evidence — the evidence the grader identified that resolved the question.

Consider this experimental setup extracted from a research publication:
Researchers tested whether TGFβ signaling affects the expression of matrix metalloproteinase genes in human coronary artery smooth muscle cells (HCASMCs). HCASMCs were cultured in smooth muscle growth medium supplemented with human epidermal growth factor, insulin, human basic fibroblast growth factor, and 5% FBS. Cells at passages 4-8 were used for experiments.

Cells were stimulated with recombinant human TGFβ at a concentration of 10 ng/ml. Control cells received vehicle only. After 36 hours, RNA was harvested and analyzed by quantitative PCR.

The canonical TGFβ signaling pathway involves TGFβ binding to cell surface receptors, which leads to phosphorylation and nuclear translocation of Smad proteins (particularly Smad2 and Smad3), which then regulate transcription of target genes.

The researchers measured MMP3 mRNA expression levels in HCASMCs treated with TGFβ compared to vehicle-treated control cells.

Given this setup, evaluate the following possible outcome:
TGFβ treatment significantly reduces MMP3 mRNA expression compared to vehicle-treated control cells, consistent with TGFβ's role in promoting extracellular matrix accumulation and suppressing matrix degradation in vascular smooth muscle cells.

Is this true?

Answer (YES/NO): YES